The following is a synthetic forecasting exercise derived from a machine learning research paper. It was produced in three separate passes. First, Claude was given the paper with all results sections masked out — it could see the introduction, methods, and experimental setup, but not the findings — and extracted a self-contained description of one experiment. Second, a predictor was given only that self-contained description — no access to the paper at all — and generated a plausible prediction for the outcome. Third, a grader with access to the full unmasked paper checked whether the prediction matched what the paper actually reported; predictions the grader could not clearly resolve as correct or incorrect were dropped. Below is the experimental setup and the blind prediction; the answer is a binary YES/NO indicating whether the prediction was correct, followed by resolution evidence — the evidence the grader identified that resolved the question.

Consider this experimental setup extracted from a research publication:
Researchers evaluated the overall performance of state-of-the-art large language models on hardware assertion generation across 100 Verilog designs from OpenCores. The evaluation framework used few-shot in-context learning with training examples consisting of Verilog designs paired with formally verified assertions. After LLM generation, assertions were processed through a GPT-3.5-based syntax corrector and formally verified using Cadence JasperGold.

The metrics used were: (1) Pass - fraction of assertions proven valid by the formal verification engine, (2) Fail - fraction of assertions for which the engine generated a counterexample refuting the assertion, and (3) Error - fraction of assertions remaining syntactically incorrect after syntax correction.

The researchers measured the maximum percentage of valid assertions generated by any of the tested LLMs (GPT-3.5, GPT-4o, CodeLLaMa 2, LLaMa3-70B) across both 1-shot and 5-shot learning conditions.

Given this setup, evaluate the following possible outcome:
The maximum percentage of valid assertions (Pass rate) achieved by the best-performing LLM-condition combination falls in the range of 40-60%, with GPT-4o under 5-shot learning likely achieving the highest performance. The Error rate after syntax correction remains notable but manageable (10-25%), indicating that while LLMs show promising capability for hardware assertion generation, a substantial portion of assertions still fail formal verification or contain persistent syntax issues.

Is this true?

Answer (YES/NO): NO